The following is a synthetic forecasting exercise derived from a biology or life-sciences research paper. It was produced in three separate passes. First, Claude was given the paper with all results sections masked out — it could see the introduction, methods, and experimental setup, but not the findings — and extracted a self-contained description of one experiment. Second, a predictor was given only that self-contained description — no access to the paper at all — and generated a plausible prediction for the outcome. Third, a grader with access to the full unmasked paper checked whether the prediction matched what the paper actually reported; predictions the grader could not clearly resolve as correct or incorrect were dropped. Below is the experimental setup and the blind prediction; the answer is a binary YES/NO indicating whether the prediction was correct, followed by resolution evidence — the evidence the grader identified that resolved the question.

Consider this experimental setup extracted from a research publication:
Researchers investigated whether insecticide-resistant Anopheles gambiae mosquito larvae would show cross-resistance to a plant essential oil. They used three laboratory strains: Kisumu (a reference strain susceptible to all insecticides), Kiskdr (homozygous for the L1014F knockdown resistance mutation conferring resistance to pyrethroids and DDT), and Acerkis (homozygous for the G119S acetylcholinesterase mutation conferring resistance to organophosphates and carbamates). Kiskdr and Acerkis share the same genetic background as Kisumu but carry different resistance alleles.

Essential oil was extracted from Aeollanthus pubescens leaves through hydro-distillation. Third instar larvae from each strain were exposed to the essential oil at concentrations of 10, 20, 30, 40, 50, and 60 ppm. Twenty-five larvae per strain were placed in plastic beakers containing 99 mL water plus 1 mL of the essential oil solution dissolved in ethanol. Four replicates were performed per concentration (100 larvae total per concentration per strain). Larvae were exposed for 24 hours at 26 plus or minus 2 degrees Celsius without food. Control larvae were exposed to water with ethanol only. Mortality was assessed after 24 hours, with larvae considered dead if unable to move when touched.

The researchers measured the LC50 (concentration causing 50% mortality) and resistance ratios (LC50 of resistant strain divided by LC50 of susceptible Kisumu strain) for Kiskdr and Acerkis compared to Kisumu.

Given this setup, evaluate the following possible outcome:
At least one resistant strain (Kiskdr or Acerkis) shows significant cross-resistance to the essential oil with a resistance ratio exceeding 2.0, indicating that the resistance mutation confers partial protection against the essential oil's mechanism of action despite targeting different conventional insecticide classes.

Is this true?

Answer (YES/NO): NO